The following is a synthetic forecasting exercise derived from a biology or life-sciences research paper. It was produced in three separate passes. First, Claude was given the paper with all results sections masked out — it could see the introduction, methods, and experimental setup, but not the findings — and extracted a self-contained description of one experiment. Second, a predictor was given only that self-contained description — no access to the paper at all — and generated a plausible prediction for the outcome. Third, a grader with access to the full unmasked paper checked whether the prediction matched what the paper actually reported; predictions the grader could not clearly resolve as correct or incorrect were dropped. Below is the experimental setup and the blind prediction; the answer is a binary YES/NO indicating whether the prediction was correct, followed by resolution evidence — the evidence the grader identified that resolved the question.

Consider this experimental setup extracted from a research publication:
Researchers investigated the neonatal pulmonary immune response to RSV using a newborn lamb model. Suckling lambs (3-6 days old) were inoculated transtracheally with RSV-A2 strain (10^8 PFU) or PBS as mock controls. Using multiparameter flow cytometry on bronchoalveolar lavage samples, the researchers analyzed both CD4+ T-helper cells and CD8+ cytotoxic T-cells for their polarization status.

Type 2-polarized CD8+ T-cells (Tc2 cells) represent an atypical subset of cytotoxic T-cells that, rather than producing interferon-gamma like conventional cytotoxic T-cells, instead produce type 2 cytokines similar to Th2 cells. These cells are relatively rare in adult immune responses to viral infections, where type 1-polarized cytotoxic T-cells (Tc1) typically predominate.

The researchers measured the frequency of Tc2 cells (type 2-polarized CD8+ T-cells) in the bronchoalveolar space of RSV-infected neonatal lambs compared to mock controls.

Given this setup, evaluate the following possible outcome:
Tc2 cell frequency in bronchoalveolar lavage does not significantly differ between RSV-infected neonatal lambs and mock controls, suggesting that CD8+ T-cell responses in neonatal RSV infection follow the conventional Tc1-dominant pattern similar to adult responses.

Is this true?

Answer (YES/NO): NO